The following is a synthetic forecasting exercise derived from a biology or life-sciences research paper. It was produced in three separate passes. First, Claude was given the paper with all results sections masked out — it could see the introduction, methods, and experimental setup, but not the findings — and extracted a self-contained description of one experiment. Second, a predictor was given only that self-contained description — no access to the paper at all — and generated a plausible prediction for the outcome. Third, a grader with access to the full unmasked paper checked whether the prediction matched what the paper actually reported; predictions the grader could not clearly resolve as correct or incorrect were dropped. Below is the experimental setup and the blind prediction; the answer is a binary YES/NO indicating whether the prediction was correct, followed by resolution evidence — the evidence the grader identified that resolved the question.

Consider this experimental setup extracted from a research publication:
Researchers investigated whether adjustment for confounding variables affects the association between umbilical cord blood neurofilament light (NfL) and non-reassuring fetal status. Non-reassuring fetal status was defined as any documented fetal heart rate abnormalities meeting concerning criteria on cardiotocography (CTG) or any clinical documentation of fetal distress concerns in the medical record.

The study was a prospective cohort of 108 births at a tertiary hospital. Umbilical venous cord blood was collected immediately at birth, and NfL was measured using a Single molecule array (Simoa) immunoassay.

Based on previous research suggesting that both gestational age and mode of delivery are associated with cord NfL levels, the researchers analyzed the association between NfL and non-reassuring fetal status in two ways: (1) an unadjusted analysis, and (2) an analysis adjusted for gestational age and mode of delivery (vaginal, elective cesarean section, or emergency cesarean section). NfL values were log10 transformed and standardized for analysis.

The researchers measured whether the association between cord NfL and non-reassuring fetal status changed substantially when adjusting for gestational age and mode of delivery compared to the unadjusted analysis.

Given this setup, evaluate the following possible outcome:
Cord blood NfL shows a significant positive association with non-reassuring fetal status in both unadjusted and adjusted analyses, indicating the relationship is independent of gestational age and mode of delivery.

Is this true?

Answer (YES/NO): YES